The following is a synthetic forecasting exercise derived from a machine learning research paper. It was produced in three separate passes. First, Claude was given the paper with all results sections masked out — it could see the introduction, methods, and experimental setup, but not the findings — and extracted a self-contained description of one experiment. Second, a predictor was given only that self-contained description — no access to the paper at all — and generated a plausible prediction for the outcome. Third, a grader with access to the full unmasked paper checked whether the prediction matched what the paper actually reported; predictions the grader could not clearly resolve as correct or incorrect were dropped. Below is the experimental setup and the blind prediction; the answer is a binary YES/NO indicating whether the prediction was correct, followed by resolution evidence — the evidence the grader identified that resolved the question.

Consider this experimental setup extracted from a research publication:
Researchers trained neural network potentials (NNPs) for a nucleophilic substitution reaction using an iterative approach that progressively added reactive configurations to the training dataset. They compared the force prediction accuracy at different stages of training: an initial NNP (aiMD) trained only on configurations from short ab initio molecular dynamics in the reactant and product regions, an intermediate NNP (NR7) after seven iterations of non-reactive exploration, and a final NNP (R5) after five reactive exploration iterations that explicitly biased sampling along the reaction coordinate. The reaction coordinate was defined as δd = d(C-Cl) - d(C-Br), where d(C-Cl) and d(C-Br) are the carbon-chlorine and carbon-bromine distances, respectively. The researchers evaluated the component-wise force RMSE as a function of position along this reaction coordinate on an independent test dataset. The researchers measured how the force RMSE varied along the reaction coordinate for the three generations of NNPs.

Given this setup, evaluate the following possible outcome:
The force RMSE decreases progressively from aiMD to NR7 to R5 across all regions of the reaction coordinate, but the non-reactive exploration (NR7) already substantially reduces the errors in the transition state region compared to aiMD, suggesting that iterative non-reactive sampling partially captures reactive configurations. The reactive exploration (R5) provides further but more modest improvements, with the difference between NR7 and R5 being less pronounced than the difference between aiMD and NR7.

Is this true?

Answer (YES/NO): NO